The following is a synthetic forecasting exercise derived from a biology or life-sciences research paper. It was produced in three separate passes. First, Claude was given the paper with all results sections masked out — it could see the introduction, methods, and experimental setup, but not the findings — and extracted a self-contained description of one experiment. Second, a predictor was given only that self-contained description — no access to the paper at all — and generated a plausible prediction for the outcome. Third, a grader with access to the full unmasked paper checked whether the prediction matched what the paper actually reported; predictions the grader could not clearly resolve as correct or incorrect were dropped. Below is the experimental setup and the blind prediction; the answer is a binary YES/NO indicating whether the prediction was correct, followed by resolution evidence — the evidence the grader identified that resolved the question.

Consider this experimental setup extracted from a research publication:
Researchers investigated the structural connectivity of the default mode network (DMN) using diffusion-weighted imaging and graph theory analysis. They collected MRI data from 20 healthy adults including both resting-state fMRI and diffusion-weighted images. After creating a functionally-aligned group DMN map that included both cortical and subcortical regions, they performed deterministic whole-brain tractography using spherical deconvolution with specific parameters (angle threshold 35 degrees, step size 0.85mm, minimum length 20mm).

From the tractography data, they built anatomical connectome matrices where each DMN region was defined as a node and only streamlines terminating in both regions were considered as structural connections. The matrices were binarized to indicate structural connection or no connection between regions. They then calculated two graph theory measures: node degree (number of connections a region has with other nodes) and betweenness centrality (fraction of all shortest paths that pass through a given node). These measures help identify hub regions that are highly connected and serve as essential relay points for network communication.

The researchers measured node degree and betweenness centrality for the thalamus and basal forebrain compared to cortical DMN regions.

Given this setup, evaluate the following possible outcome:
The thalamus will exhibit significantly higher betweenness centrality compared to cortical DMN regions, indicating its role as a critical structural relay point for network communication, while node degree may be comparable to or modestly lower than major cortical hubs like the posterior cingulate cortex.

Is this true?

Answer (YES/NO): NO